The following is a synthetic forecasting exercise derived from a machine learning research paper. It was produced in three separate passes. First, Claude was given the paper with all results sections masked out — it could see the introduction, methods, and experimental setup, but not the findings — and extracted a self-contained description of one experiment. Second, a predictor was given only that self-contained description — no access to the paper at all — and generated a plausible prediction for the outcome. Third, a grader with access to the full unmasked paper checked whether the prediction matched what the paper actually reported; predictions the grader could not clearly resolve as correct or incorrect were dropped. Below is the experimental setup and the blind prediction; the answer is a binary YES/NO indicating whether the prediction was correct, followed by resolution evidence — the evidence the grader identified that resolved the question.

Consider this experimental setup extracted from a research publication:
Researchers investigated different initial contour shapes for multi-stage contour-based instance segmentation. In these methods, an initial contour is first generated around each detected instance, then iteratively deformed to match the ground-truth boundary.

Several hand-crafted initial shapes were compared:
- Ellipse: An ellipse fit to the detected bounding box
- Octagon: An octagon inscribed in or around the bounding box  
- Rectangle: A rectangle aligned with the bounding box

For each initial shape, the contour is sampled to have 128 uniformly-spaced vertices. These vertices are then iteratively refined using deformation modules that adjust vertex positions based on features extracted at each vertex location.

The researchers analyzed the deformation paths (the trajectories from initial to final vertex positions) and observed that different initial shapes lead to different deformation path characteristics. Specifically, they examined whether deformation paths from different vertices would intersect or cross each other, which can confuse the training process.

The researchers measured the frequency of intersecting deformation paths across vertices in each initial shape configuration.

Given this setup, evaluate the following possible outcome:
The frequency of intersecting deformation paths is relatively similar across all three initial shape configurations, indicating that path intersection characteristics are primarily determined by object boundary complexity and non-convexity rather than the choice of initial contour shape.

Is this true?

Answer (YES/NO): NO